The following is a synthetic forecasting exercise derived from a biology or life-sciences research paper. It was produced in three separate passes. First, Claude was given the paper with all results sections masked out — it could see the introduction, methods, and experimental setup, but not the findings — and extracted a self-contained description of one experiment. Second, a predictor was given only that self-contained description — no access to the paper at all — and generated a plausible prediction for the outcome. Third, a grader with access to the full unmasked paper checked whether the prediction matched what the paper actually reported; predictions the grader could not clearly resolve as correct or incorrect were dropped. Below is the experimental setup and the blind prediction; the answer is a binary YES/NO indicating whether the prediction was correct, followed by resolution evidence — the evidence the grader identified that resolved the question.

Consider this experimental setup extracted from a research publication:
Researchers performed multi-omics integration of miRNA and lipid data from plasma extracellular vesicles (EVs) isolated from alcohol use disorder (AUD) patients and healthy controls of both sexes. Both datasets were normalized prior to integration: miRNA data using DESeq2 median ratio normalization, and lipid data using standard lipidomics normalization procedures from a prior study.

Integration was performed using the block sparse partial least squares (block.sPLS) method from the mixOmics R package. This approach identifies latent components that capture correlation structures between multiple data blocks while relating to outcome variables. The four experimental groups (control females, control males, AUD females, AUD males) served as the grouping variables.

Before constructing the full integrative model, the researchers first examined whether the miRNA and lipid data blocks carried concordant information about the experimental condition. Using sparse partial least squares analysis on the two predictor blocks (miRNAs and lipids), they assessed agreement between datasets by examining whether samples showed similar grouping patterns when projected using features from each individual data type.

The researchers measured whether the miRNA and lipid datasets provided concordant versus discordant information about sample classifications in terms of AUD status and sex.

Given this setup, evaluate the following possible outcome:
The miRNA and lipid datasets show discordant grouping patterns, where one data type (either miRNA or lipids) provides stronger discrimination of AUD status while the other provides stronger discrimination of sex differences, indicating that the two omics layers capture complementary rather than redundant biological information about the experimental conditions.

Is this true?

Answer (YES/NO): NO